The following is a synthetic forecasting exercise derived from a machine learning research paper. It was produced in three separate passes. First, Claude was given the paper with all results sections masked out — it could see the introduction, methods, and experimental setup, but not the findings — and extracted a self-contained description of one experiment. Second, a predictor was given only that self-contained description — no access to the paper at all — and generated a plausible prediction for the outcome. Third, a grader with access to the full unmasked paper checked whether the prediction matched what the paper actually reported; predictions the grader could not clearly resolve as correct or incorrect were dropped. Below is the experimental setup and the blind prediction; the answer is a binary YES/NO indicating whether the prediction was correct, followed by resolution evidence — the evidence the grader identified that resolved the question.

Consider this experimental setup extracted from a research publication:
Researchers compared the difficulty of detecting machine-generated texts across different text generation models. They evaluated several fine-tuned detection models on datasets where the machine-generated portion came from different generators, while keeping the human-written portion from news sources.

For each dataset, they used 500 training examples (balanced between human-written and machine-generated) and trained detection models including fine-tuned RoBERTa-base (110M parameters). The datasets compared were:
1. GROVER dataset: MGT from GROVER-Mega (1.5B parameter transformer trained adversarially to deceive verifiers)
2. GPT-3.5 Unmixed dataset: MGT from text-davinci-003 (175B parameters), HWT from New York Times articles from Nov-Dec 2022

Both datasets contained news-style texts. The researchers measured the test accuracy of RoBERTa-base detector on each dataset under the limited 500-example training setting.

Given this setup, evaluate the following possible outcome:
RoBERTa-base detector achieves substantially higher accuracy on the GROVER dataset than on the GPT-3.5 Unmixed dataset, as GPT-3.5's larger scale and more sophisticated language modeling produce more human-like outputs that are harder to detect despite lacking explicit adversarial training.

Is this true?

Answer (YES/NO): NO